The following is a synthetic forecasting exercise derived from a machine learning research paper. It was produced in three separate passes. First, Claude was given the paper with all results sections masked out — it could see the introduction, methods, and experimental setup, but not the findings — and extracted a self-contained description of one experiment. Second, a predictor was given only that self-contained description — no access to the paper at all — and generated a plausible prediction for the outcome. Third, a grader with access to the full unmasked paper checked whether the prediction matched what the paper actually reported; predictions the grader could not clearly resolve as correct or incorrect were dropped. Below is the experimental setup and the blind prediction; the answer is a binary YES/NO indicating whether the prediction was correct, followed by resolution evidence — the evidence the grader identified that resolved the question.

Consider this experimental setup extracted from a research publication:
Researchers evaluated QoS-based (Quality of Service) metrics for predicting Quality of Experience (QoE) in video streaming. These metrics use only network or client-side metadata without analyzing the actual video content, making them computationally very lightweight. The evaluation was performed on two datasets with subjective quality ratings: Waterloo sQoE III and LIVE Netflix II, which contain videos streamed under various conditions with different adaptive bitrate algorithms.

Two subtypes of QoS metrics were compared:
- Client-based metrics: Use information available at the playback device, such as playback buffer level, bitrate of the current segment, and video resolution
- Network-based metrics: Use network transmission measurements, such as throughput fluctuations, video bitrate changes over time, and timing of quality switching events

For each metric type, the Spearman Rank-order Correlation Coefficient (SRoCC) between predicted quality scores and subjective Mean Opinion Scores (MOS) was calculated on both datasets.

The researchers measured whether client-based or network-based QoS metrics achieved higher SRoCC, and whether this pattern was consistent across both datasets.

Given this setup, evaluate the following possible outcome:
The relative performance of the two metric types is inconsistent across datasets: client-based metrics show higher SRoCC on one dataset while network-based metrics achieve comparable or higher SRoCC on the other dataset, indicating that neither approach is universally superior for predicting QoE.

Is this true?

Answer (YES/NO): NO